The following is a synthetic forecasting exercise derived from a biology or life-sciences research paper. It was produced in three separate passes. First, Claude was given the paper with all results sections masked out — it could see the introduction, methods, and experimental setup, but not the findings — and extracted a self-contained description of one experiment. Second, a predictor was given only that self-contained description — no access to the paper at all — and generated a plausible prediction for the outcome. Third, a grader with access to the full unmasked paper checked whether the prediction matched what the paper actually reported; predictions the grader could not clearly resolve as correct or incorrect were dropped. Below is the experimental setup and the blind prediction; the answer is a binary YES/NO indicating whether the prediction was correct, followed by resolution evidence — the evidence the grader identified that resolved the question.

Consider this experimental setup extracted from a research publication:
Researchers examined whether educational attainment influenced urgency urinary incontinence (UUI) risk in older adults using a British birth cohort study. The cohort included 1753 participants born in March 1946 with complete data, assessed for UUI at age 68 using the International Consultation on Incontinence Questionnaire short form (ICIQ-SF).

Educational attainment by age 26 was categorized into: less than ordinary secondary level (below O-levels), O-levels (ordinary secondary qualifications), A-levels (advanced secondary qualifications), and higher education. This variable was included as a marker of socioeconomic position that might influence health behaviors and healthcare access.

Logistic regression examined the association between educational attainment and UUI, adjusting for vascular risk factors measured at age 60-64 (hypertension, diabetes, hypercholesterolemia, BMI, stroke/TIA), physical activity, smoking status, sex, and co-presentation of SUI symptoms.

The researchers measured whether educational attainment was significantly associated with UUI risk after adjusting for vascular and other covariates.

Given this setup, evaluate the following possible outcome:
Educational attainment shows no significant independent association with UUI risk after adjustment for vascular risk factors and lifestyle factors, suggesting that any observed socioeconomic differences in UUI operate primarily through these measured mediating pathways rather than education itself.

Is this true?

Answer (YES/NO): NO